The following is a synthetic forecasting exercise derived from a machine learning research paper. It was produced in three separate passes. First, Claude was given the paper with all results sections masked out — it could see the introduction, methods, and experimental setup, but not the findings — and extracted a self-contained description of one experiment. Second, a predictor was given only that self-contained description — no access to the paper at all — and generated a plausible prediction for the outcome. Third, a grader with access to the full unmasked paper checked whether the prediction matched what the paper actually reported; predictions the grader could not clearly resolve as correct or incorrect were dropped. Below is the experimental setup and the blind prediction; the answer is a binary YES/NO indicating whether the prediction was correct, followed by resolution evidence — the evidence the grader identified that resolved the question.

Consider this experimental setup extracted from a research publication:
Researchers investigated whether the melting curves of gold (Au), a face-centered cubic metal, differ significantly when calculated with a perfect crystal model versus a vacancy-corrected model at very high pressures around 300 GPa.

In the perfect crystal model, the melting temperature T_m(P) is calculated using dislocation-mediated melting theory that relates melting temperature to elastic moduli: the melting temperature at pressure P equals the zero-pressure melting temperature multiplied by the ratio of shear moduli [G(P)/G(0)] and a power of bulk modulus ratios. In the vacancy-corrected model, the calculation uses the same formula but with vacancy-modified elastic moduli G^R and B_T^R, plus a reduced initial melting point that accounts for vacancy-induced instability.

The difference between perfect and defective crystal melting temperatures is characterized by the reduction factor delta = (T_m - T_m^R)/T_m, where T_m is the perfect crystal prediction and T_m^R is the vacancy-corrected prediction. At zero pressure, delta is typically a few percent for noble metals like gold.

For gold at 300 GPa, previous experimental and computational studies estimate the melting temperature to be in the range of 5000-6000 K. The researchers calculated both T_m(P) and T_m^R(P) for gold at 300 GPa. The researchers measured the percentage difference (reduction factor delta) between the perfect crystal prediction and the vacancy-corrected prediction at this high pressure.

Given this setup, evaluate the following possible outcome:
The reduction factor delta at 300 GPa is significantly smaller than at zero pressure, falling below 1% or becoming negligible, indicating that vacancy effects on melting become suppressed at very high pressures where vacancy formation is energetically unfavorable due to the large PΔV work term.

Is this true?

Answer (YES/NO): NO